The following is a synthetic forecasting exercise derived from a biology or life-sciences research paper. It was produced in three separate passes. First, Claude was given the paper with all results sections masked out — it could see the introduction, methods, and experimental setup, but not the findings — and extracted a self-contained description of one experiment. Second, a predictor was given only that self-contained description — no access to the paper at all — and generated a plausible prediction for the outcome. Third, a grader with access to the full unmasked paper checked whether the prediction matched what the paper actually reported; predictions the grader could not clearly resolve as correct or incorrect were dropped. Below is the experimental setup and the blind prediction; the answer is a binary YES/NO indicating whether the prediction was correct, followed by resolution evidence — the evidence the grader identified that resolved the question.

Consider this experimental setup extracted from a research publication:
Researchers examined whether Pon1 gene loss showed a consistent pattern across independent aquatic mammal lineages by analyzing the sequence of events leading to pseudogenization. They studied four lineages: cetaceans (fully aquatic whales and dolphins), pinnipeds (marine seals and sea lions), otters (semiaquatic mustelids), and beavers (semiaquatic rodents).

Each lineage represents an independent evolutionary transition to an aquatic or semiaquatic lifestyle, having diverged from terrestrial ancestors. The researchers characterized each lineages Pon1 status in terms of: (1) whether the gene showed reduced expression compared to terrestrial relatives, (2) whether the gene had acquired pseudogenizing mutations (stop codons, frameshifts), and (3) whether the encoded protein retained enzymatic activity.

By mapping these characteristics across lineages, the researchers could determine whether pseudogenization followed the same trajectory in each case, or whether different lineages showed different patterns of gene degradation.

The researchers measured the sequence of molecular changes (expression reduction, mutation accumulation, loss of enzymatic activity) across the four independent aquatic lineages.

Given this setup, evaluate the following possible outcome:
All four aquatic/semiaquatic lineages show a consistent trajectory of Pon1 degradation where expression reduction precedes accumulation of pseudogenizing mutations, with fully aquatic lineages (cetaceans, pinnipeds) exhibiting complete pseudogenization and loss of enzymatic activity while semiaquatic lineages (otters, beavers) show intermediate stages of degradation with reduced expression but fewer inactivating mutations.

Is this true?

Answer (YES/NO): NO